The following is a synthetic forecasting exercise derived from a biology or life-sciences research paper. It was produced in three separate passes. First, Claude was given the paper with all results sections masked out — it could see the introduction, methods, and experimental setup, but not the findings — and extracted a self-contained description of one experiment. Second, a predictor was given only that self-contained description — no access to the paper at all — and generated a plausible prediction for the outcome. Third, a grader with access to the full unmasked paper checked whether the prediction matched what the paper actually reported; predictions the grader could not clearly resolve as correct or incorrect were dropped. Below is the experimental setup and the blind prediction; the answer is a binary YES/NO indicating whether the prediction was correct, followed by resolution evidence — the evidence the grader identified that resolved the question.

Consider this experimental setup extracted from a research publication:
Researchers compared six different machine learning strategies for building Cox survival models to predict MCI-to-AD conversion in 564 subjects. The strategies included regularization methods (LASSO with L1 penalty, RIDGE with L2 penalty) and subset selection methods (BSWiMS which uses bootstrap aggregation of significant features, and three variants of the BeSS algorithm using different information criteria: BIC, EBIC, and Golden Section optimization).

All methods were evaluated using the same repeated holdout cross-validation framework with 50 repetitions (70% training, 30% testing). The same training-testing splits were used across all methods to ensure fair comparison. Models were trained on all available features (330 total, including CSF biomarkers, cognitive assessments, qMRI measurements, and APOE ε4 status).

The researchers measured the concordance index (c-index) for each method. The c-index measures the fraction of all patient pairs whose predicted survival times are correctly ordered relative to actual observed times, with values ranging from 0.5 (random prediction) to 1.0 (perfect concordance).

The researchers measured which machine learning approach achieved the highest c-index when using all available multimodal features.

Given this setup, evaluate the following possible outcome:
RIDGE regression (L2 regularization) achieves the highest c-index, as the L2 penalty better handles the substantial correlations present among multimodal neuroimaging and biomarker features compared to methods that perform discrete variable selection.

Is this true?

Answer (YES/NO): NO